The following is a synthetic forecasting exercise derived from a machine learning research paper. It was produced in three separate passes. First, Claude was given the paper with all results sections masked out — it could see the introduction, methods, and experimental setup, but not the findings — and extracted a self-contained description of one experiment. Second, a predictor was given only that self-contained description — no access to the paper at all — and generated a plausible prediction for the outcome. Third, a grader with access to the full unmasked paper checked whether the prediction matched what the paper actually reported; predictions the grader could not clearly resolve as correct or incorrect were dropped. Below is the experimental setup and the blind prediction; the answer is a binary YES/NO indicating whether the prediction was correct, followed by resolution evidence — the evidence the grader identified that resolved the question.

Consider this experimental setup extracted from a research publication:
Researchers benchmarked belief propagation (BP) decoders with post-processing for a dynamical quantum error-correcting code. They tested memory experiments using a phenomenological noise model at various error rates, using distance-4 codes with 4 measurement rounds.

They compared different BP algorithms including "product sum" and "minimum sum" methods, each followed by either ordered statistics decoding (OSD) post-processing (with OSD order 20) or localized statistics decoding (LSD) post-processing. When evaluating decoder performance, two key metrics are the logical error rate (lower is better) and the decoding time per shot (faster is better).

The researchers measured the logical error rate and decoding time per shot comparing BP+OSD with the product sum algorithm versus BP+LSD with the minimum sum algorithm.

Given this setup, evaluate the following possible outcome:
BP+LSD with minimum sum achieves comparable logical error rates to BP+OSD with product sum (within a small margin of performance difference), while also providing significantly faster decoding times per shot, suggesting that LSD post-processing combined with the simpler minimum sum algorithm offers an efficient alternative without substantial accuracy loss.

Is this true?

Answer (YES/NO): NO